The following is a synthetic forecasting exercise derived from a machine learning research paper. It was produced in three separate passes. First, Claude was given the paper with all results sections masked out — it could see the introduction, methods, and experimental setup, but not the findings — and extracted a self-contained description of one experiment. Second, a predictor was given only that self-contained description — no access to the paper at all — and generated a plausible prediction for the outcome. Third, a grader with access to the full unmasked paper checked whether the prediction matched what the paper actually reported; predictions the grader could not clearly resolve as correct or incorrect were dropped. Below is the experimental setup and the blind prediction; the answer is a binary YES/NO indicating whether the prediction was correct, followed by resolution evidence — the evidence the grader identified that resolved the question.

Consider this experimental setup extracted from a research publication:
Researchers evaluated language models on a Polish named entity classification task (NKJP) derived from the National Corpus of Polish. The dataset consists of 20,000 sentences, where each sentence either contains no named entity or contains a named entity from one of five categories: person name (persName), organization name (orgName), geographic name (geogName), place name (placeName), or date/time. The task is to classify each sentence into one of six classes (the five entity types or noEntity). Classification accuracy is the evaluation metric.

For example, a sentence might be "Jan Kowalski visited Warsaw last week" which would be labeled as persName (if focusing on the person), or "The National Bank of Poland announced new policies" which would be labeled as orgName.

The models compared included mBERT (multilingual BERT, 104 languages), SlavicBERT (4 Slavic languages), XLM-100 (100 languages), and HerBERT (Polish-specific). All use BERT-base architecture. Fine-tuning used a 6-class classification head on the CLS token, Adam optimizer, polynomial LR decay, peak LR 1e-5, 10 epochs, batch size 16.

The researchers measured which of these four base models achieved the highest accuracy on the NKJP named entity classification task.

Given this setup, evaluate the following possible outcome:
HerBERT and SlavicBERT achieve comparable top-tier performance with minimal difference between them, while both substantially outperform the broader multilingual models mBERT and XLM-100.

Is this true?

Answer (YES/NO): NO